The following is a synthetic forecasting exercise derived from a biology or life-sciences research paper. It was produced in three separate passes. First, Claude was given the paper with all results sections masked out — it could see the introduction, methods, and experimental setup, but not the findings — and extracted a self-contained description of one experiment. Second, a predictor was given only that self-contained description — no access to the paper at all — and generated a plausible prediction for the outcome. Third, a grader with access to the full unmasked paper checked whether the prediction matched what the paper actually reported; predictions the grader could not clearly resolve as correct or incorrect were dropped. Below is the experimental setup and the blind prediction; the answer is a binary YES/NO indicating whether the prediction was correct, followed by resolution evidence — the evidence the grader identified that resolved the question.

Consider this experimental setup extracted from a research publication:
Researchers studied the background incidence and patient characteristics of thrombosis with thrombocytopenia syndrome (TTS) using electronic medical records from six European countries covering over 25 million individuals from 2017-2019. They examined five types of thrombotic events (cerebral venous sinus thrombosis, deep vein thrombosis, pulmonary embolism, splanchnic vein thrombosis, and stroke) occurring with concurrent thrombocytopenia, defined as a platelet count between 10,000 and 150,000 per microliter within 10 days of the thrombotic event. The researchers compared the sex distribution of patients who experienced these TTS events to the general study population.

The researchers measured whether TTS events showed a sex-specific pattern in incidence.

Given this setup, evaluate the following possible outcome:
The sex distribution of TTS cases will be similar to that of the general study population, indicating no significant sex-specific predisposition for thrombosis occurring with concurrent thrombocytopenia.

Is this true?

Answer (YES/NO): NO